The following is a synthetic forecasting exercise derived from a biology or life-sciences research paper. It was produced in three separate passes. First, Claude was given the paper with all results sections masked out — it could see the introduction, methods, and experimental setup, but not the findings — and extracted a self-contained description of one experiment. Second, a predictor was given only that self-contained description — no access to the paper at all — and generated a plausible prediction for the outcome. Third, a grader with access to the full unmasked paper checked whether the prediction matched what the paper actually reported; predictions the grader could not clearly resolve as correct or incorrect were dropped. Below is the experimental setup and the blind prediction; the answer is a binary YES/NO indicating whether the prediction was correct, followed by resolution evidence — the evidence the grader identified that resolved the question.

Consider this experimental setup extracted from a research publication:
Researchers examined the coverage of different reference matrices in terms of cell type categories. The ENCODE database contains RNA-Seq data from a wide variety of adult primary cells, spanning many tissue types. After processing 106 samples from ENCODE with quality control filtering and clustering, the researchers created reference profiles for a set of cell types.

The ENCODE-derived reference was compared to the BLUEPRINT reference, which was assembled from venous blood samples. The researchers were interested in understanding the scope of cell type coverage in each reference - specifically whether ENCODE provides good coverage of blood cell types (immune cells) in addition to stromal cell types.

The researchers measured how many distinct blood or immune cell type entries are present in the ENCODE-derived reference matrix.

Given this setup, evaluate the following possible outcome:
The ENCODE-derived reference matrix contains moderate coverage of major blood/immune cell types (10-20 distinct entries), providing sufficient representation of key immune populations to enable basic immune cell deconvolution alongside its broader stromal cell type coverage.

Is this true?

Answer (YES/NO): NO